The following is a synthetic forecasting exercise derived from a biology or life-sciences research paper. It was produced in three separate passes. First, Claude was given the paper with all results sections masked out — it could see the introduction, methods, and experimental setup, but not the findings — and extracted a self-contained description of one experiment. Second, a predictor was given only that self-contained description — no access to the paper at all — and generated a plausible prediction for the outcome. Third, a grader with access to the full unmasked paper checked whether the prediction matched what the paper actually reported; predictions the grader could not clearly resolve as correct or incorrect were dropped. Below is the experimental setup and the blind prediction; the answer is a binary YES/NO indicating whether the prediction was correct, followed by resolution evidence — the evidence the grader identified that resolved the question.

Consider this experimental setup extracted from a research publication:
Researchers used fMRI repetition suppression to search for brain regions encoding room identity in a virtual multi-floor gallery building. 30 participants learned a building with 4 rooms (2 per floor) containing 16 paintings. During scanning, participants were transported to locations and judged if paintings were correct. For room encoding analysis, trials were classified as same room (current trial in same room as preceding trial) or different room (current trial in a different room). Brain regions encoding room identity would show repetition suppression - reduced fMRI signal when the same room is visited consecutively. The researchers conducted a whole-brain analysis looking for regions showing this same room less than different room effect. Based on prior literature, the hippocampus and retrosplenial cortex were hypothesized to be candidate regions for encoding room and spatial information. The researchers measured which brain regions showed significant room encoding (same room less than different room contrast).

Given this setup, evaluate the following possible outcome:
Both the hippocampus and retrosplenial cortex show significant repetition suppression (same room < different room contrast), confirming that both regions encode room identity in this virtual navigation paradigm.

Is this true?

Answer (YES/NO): YES